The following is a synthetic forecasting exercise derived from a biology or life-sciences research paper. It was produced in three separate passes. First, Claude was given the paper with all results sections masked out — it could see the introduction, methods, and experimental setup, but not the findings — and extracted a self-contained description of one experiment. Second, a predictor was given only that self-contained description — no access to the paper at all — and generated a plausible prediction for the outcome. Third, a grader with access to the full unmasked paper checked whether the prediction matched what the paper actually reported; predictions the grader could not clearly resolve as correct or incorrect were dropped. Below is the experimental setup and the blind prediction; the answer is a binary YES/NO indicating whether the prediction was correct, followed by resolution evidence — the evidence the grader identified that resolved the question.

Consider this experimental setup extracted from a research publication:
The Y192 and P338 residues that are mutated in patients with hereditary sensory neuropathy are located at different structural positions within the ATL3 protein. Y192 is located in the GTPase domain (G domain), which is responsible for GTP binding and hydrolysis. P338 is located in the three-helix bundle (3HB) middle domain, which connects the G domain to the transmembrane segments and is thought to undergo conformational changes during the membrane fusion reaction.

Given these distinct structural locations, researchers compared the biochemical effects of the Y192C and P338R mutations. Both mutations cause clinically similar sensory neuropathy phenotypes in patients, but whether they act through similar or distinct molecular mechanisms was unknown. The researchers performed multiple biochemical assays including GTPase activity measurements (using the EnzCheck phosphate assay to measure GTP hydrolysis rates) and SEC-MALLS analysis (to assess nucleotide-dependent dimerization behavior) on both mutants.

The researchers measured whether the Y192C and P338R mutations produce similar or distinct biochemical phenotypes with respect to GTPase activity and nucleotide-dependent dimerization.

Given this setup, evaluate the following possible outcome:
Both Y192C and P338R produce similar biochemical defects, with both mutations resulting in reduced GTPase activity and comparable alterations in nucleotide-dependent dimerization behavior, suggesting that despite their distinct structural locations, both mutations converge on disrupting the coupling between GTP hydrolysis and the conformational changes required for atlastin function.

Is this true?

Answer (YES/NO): NO